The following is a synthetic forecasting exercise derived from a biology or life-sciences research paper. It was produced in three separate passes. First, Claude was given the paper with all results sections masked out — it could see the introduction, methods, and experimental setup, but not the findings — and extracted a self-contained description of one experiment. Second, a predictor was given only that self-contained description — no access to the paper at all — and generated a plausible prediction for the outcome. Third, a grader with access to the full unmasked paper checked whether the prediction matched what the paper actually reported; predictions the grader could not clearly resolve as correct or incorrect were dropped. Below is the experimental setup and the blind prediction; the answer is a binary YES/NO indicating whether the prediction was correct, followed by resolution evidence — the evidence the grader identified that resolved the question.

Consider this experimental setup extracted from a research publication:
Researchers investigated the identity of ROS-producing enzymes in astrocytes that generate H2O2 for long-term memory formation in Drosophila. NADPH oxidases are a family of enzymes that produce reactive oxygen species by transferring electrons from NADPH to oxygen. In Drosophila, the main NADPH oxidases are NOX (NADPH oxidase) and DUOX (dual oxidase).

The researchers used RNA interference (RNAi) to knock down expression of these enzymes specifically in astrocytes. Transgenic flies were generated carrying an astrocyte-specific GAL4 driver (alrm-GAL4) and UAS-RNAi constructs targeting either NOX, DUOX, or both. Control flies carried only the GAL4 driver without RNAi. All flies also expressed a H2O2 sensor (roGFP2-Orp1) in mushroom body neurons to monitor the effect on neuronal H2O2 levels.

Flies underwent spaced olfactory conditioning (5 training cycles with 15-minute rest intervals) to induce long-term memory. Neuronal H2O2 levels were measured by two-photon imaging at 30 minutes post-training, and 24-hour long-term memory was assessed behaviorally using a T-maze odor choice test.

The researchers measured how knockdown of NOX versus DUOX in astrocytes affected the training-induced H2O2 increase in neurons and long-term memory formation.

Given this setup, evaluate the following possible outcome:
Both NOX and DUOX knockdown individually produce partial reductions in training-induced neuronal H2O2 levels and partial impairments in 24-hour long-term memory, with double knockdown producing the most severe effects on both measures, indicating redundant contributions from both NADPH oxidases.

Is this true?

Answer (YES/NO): NO